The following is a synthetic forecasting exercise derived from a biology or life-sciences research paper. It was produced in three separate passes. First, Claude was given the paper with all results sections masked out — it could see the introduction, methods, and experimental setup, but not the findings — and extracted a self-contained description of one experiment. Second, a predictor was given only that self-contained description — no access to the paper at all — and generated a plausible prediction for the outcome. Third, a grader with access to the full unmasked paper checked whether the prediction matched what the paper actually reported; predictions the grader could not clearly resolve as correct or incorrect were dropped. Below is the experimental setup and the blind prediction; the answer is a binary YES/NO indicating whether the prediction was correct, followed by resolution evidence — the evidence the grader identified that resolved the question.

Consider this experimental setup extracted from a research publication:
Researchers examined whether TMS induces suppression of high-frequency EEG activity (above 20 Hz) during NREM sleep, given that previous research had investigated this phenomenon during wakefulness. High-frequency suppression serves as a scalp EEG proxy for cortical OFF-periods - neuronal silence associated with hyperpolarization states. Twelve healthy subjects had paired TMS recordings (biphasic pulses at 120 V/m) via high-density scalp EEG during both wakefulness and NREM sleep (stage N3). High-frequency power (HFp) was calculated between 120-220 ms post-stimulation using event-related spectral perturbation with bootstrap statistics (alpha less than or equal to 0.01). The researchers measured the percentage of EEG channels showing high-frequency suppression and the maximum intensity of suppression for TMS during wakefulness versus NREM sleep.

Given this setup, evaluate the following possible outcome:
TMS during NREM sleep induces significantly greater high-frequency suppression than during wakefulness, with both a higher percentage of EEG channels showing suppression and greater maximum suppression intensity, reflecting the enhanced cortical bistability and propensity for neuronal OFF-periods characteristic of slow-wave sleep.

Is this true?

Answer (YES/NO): YES